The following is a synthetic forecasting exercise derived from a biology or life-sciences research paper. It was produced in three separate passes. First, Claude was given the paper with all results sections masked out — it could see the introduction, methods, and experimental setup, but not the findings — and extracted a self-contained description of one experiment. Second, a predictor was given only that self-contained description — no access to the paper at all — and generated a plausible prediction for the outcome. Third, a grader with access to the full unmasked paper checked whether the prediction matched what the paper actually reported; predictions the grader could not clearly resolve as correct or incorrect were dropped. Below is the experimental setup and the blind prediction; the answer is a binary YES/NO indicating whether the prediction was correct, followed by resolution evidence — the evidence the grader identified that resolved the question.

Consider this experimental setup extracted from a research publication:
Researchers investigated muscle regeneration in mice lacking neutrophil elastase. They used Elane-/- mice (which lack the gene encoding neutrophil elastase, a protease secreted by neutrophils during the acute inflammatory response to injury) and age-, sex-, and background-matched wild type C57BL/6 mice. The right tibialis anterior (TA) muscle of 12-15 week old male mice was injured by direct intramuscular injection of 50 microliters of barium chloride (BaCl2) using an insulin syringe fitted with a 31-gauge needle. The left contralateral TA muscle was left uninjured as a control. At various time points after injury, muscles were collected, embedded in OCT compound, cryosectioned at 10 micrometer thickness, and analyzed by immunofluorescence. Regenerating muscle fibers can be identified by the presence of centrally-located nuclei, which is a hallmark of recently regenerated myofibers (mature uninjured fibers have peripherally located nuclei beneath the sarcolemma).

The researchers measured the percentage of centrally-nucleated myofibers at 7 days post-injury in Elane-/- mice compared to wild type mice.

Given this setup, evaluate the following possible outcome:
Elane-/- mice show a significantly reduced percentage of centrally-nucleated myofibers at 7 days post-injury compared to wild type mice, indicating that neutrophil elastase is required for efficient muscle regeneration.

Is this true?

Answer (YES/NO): YES